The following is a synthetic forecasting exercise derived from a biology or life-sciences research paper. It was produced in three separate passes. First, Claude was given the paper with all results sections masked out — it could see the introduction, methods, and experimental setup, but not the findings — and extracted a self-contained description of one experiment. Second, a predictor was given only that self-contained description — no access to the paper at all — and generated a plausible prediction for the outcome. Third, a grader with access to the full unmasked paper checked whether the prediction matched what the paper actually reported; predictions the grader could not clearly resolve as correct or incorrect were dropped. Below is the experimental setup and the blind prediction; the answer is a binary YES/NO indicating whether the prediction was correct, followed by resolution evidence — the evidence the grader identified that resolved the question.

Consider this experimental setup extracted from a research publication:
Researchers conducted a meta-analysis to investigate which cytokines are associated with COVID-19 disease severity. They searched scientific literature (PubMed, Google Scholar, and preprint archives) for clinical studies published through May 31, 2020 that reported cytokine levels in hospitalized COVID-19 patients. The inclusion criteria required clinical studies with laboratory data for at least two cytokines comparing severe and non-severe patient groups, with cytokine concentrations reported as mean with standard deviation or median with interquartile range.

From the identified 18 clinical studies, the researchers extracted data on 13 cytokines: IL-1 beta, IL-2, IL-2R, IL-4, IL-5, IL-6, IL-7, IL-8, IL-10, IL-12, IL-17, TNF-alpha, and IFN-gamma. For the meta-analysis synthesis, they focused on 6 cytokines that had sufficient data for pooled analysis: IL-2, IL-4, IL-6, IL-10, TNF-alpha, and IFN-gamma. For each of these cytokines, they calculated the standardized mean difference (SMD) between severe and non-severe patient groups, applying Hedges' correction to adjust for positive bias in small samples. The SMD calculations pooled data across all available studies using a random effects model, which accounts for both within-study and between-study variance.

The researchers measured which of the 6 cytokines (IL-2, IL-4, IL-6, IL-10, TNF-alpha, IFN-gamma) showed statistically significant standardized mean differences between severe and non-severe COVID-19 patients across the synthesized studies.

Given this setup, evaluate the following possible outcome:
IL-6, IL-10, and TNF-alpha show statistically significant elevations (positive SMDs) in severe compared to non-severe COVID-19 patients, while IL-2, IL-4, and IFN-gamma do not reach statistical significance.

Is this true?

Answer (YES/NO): NO